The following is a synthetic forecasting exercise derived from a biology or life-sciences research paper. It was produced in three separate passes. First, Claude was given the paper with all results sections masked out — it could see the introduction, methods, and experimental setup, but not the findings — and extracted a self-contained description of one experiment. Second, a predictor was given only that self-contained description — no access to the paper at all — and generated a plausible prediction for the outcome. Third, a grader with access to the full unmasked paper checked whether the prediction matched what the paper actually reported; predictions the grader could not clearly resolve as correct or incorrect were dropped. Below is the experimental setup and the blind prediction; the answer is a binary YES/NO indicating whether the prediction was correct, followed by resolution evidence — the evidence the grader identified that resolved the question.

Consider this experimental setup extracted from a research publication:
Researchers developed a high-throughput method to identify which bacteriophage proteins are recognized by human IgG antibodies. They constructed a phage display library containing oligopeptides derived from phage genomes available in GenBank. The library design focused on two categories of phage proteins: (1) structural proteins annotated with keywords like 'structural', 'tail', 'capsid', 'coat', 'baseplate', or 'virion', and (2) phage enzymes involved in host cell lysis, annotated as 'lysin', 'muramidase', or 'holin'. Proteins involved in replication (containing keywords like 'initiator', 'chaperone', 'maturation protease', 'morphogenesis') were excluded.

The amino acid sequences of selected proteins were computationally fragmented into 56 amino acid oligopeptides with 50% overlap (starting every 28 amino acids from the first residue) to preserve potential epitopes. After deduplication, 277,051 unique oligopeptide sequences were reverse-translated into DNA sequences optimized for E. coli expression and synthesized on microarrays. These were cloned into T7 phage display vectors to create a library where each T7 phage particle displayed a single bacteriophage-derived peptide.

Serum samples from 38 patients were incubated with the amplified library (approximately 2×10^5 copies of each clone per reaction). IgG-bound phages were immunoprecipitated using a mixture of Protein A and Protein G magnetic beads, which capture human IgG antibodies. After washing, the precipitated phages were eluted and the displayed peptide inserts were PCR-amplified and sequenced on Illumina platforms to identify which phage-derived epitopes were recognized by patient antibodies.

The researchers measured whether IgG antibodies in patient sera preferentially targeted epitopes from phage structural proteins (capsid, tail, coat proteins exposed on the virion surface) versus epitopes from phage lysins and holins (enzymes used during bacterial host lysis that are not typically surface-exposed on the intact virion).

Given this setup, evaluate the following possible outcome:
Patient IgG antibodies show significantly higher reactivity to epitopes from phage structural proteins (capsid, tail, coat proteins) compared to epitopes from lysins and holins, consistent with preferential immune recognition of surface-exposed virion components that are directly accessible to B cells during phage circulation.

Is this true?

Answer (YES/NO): NO